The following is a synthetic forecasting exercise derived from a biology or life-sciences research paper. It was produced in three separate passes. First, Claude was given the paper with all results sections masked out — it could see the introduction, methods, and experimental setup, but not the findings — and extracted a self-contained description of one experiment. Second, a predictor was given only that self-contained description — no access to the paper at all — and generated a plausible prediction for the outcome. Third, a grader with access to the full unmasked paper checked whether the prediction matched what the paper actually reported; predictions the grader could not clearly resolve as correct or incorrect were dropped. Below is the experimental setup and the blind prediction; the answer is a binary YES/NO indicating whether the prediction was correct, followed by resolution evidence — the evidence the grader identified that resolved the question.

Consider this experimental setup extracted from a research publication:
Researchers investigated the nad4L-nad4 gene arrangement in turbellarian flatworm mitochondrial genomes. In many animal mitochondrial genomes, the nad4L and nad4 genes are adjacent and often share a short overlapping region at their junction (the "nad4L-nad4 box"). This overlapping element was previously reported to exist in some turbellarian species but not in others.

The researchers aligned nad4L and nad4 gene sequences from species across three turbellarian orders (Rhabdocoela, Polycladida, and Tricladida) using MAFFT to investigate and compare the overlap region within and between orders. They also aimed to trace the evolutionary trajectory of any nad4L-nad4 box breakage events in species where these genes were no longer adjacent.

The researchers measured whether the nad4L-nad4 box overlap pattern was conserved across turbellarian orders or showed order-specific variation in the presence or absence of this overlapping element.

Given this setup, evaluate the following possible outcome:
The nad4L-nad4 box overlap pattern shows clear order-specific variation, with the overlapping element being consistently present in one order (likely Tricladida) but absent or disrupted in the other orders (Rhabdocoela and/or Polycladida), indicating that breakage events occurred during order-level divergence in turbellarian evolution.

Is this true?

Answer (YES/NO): NO